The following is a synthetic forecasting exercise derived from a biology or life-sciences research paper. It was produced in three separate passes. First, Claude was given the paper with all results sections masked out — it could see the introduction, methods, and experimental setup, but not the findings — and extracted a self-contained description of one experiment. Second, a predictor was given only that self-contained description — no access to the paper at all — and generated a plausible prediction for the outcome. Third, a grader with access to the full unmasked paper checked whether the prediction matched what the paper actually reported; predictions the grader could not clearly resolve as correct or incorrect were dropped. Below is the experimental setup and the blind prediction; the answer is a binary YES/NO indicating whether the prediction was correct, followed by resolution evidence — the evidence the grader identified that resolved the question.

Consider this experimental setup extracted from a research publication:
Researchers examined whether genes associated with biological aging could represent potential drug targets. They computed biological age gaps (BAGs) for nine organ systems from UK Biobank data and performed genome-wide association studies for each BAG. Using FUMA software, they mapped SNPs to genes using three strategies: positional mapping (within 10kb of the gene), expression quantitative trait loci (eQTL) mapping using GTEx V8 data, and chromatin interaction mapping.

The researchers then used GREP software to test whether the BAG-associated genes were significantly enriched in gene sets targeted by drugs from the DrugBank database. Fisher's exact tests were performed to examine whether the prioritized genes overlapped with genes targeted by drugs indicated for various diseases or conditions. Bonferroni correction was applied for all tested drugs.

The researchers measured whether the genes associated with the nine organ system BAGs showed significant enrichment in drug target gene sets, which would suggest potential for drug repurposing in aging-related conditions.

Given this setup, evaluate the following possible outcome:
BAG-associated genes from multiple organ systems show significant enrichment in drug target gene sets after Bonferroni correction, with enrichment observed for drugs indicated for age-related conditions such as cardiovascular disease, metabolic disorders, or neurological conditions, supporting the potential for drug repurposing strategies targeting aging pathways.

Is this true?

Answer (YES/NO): NO